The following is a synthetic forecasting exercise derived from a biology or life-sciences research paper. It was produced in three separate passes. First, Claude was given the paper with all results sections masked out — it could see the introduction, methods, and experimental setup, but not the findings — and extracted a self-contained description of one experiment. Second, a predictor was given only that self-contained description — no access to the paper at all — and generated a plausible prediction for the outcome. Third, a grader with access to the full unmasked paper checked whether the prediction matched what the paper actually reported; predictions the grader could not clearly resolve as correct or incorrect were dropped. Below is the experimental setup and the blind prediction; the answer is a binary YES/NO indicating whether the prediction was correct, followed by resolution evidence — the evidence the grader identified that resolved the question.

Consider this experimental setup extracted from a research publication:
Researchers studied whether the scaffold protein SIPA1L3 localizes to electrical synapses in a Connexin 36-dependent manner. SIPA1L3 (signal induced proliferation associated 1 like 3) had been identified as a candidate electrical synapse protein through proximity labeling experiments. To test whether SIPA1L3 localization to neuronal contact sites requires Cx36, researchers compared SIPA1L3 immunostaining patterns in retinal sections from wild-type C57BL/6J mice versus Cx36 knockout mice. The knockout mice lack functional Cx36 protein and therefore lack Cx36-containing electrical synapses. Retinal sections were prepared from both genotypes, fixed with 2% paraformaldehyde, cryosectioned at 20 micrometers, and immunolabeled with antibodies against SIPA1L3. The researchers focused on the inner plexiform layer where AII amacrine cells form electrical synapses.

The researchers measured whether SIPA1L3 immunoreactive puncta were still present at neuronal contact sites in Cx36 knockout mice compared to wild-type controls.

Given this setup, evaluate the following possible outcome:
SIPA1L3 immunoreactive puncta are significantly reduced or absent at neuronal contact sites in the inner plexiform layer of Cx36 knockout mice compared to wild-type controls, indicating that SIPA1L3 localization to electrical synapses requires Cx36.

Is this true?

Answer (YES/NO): NO